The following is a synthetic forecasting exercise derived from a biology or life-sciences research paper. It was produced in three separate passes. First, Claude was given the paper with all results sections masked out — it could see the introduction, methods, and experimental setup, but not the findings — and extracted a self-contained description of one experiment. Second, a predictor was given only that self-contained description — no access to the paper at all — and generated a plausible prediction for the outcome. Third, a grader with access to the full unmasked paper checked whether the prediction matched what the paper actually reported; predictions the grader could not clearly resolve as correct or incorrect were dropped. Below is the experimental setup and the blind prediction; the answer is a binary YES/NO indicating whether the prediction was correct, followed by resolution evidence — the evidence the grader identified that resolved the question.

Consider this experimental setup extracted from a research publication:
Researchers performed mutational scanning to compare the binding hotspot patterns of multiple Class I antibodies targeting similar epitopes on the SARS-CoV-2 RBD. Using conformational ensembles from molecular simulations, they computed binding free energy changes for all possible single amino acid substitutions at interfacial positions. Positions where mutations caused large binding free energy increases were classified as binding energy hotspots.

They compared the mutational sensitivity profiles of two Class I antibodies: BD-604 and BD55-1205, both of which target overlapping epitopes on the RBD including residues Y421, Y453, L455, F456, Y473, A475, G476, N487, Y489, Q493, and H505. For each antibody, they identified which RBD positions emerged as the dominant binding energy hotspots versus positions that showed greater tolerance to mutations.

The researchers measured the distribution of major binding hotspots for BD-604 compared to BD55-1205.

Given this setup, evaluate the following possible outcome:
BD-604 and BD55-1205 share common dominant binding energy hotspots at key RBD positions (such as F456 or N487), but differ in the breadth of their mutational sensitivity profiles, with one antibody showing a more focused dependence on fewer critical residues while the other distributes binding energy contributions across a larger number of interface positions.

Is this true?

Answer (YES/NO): YES